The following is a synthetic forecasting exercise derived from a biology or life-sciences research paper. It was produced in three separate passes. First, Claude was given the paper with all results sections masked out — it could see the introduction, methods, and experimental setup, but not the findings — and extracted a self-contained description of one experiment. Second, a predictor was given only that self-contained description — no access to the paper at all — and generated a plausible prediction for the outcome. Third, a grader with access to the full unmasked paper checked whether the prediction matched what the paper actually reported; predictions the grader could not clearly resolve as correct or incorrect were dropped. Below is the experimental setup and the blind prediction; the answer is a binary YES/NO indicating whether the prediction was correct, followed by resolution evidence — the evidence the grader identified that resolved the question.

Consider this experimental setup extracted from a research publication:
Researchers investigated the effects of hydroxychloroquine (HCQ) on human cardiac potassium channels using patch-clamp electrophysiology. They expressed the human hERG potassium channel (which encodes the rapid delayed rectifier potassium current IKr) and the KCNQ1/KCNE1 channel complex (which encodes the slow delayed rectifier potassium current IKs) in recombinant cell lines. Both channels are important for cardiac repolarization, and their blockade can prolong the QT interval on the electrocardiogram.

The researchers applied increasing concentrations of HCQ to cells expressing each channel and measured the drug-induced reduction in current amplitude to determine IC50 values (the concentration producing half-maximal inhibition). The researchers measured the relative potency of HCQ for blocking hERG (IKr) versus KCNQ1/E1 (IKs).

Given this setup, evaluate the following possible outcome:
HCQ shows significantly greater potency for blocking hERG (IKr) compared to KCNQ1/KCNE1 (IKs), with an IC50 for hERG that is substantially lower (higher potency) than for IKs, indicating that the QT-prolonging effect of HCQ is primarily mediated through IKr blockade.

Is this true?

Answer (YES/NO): YES